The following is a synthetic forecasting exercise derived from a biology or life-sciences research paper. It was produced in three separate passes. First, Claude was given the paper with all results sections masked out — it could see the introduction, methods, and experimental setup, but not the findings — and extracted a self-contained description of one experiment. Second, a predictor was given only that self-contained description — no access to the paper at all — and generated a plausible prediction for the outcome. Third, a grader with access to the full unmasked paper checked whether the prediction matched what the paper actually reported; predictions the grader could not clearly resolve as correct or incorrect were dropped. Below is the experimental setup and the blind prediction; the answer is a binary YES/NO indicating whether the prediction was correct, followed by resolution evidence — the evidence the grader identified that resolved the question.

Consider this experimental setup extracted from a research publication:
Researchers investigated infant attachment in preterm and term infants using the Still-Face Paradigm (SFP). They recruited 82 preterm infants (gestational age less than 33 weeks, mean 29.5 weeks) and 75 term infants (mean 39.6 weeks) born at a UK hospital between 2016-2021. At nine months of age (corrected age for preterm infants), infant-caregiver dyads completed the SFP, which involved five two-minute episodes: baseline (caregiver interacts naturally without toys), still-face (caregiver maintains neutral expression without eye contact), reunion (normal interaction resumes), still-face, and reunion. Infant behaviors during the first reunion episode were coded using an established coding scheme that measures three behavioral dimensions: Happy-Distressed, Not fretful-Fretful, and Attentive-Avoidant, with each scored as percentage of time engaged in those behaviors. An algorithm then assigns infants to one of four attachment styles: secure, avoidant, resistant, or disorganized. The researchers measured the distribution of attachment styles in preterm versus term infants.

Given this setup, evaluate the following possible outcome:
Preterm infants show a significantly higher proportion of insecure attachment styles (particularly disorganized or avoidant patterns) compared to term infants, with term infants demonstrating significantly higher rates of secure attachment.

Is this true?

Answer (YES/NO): NO